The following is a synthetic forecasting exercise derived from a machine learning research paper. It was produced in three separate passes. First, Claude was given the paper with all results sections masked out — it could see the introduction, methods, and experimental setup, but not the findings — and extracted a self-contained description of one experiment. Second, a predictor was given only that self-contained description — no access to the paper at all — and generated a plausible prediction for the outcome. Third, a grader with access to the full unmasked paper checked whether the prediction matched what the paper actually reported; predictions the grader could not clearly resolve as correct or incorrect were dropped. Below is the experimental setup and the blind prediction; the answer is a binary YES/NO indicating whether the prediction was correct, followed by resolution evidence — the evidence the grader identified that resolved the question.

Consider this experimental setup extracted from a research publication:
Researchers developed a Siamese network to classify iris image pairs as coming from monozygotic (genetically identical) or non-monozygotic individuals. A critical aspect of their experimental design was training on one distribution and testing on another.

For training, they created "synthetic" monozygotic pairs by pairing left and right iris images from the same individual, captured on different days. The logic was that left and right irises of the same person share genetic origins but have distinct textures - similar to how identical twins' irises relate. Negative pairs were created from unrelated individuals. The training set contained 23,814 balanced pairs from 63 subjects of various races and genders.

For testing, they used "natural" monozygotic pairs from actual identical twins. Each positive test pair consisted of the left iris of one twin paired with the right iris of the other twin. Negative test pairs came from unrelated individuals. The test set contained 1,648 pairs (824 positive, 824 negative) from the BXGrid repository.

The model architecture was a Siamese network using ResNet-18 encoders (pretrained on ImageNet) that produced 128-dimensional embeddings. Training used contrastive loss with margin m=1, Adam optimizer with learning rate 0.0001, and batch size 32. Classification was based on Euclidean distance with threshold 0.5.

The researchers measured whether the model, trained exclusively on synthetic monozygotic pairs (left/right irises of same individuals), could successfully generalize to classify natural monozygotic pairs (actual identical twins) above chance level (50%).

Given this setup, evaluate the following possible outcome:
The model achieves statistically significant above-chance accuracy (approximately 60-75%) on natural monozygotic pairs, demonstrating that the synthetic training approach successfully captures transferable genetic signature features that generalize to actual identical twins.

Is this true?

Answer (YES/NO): NO